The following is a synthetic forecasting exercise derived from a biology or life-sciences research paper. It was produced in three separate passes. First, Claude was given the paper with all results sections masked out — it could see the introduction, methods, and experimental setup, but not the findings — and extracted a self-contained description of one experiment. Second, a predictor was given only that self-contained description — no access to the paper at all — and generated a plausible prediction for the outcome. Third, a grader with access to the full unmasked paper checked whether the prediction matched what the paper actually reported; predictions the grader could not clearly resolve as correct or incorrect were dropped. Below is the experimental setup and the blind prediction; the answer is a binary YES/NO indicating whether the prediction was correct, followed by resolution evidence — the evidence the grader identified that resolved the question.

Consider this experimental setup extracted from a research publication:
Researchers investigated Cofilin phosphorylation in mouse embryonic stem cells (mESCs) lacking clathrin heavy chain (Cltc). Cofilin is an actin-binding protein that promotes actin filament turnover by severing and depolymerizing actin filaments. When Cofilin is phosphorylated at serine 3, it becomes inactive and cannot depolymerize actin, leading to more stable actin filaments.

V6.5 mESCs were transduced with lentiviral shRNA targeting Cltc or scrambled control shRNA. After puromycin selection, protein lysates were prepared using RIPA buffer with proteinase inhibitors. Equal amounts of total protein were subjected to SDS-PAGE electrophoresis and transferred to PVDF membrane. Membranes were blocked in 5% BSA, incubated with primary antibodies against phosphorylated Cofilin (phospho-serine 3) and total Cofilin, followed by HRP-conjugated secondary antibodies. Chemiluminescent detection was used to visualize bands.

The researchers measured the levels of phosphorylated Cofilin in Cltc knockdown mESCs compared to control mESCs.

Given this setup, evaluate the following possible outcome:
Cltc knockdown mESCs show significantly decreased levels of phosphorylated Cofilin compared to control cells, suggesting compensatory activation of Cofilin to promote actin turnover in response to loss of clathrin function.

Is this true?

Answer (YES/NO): NO